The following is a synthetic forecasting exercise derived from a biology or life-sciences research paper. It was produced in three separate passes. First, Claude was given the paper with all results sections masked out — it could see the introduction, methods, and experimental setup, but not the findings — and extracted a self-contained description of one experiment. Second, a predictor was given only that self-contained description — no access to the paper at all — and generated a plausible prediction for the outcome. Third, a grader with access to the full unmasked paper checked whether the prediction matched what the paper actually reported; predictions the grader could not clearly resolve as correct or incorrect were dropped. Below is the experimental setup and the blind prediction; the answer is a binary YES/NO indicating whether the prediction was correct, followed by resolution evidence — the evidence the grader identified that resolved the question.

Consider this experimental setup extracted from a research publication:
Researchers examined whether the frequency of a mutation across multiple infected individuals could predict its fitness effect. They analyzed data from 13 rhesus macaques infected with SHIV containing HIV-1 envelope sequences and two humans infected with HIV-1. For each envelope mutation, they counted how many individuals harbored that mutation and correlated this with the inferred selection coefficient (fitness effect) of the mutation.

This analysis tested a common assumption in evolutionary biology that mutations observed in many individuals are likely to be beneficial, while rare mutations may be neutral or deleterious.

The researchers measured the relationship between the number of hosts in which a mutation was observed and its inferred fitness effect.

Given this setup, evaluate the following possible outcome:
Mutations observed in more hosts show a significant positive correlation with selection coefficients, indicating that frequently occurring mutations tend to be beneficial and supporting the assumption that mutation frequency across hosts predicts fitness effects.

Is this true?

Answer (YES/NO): NO